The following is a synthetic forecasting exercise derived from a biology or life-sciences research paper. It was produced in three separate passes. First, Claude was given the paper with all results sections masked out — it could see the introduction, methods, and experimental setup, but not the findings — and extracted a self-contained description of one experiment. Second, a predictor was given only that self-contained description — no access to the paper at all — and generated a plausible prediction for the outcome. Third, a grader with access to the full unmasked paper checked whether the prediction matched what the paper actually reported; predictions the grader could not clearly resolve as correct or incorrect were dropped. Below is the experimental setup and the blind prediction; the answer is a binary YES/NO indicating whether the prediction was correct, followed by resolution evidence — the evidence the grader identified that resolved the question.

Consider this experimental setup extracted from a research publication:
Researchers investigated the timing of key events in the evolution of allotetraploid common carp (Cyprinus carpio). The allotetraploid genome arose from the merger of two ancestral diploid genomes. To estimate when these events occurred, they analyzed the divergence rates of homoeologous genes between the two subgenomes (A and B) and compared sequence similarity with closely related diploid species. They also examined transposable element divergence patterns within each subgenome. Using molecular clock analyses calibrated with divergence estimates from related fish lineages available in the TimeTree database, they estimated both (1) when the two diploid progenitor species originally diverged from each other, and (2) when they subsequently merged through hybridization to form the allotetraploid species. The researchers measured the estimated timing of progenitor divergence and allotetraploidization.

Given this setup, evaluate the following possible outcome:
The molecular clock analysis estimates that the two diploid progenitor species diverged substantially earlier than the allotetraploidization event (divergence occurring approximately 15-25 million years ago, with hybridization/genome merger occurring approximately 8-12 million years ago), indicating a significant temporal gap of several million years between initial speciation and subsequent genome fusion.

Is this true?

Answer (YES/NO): YES